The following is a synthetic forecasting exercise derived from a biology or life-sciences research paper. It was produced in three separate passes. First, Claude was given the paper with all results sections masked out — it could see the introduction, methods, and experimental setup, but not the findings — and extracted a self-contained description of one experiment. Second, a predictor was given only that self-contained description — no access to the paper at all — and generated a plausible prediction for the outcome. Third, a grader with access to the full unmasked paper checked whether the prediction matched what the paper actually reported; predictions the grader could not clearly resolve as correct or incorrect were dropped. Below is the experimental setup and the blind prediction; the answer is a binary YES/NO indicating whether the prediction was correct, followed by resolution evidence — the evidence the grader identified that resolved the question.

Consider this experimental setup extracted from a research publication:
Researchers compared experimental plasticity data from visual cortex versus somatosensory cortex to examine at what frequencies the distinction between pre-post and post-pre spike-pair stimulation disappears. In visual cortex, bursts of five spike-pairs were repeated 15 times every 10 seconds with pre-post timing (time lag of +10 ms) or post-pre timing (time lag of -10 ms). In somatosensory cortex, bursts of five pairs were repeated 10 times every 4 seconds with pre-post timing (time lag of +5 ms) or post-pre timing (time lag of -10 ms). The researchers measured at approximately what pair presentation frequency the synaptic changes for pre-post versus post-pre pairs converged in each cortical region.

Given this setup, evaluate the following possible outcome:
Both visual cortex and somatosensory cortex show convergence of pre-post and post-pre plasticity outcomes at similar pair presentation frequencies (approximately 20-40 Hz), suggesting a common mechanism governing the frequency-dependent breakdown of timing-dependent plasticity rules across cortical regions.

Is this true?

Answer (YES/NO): NO